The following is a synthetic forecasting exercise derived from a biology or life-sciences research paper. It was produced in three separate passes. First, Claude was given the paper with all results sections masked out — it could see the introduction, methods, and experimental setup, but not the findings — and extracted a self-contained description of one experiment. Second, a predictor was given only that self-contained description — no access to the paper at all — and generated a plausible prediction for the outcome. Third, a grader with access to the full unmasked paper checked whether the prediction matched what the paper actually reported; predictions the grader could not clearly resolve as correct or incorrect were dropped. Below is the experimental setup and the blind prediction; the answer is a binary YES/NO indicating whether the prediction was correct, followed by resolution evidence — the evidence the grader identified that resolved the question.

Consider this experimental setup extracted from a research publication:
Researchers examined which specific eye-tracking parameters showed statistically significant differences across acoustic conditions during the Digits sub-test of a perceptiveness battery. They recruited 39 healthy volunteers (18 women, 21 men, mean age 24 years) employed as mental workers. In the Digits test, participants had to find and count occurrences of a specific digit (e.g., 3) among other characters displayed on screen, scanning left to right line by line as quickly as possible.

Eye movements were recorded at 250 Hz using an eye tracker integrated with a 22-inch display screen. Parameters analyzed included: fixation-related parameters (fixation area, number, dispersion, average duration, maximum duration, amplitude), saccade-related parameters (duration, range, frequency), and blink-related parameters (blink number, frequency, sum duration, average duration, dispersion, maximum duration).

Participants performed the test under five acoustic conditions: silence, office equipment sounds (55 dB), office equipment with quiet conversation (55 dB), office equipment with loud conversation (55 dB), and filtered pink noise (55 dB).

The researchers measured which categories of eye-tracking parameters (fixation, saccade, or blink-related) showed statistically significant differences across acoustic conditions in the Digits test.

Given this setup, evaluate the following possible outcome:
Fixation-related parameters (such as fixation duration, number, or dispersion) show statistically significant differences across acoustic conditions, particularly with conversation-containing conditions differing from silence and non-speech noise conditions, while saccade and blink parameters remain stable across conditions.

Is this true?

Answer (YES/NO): NO